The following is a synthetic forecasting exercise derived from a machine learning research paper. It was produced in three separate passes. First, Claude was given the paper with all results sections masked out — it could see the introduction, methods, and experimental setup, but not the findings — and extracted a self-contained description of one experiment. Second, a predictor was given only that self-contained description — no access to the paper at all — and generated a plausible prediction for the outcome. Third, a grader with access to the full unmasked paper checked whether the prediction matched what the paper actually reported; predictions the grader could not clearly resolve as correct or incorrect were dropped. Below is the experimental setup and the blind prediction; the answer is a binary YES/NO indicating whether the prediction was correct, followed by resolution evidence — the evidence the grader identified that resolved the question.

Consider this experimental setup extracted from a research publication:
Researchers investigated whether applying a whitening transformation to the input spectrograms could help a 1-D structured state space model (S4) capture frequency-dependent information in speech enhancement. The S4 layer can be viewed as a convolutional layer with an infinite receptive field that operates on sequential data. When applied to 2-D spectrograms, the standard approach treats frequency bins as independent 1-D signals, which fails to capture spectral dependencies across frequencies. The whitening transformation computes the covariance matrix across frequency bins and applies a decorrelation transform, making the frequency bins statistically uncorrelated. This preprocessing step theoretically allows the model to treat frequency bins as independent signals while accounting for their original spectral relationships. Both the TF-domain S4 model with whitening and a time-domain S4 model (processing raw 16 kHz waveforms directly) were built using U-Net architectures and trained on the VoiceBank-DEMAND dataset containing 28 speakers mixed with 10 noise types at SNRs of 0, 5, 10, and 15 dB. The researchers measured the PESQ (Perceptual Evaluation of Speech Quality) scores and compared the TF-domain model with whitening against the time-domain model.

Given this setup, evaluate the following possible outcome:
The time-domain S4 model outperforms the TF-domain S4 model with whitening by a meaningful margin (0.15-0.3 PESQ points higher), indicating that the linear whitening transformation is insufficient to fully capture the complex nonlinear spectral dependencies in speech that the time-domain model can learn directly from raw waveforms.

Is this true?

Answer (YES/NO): NO